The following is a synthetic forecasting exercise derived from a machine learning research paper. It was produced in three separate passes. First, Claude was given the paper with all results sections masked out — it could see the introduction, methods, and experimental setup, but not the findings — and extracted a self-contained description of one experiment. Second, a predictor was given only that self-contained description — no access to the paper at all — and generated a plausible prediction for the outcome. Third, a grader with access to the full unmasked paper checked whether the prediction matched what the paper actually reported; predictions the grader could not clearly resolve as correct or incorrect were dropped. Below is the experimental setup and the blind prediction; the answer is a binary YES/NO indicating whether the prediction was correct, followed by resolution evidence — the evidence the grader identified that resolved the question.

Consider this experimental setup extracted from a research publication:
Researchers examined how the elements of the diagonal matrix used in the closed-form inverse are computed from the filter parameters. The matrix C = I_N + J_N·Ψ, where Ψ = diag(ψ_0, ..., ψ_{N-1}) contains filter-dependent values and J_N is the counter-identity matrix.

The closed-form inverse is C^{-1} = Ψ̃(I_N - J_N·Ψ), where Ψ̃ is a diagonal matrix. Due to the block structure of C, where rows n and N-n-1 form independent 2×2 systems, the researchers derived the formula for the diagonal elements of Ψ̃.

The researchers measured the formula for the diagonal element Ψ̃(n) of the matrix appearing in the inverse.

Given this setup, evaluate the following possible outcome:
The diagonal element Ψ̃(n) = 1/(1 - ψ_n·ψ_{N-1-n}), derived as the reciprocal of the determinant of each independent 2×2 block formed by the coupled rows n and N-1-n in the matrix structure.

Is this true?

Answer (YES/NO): YES